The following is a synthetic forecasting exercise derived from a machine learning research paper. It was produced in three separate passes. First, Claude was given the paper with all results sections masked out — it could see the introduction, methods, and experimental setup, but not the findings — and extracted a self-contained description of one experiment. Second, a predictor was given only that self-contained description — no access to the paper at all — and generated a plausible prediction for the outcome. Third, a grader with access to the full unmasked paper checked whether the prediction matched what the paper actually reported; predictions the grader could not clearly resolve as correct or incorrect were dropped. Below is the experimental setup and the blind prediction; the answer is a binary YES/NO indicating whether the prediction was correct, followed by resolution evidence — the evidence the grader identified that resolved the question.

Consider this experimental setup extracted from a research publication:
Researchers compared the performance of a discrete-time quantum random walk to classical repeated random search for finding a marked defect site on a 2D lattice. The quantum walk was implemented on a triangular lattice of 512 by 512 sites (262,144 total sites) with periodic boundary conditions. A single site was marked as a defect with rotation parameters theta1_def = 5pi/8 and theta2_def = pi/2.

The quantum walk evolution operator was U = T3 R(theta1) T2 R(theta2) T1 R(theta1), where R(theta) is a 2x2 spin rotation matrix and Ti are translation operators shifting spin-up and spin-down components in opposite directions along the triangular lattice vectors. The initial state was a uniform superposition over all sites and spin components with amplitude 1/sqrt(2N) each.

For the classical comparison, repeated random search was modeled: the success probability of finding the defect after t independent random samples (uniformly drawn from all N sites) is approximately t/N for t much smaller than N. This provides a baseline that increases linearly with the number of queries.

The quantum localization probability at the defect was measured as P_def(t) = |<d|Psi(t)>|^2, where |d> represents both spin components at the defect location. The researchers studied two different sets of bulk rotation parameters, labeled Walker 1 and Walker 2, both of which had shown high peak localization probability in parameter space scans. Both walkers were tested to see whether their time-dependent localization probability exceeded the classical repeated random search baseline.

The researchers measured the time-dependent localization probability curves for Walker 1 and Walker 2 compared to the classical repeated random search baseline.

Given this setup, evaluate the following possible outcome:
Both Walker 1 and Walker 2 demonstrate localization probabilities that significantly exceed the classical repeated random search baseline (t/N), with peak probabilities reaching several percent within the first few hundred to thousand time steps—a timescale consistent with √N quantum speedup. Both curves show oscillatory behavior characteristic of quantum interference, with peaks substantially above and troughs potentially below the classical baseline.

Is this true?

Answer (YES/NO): NO